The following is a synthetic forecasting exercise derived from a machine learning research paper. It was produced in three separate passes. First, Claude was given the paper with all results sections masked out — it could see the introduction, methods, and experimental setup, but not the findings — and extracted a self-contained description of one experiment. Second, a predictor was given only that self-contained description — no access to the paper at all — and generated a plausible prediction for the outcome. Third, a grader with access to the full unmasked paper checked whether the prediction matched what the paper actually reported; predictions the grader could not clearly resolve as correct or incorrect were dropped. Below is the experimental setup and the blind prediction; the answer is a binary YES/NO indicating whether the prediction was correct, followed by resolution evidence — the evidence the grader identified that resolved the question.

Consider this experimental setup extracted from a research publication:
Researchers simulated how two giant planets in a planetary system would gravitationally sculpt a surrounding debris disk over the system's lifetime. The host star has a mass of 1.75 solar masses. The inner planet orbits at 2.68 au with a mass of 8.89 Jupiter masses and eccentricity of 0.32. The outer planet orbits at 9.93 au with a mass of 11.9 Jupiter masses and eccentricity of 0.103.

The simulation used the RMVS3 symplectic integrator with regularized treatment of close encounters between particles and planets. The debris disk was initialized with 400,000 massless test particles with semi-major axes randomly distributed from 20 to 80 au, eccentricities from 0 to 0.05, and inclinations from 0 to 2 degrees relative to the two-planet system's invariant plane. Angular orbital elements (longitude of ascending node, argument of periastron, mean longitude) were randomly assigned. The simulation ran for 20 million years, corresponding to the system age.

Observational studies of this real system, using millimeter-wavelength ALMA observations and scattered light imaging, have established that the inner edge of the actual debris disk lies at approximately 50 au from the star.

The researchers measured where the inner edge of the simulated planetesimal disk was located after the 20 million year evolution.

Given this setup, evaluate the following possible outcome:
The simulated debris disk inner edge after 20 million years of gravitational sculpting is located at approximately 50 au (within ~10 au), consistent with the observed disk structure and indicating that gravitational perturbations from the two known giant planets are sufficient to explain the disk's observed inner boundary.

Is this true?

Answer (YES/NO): NO